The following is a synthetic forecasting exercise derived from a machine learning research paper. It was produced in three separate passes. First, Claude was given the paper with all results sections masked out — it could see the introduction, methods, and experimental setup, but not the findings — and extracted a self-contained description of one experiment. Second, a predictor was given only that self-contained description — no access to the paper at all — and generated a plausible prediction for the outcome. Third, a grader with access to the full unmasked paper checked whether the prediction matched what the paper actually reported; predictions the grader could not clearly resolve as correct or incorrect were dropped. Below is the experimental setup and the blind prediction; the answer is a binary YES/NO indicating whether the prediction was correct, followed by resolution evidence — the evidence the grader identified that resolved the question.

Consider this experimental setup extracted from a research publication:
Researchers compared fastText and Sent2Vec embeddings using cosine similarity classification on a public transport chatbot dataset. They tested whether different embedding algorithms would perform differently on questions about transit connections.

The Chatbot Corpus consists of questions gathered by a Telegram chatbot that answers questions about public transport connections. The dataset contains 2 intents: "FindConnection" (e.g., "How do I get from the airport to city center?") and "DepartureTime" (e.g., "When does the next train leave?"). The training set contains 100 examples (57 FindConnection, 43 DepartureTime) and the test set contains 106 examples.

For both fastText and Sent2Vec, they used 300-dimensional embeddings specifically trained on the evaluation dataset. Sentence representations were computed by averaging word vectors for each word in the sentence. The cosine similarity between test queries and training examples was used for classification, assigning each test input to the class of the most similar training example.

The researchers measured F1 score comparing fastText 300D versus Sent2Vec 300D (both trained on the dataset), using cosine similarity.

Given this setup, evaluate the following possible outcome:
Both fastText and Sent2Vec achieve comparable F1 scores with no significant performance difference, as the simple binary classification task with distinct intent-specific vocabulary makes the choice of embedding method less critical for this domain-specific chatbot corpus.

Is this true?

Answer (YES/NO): YES